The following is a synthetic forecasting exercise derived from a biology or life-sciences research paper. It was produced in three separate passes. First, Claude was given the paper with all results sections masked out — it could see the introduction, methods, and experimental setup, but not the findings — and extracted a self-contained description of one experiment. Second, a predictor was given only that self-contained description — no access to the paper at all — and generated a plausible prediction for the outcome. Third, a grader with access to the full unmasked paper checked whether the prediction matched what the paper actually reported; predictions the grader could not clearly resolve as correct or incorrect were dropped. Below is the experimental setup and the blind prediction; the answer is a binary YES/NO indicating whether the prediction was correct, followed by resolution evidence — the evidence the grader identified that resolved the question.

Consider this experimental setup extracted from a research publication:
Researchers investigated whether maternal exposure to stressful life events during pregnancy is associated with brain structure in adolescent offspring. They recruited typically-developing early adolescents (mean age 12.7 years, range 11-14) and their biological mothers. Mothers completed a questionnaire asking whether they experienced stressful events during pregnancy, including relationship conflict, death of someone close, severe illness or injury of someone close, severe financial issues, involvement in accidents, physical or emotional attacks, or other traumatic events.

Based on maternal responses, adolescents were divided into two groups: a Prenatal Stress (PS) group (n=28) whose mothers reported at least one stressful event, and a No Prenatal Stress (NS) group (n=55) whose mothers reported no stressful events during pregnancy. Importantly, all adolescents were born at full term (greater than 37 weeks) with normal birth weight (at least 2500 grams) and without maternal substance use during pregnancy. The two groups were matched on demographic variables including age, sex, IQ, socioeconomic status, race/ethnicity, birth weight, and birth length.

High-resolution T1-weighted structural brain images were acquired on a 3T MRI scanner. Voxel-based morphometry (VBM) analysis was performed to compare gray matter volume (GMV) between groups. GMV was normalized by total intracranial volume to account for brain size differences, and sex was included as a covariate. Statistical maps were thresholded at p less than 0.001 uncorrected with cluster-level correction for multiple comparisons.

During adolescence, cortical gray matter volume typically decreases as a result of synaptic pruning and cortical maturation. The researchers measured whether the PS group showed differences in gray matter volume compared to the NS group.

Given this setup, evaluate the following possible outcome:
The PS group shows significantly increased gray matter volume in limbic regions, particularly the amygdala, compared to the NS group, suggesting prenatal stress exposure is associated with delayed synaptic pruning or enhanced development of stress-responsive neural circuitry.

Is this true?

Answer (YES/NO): NO